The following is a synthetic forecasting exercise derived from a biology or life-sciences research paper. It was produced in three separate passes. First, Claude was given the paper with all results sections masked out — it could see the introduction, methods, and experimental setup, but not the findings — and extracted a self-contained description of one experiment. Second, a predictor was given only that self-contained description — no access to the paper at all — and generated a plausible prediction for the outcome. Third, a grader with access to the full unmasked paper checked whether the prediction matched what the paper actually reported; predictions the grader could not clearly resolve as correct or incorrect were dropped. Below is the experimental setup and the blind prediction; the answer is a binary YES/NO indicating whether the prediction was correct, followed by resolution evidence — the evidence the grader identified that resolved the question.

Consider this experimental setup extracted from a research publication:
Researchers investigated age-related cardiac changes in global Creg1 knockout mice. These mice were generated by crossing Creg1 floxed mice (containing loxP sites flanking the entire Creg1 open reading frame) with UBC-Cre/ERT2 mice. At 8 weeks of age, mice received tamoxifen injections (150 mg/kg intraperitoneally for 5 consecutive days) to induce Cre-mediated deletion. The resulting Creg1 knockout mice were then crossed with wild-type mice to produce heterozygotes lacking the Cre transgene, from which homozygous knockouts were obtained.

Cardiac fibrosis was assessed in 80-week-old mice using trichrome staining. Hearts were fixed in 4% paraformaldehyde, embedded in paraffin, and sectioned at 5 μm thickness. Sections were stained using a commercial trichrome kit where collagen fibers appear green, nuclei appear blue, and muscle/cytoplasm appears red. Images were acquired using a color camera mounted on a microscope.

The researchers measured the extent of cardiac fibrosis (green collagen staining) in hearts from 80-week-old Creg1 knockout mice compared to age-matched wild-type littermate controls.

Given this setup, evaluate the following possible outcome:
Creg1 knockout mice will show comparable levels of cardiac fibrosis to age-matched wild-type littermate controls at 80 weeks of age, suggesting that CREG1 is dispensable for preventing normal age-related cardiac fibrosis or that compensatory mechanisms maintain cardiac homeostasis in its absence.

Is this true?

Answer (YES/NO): NO